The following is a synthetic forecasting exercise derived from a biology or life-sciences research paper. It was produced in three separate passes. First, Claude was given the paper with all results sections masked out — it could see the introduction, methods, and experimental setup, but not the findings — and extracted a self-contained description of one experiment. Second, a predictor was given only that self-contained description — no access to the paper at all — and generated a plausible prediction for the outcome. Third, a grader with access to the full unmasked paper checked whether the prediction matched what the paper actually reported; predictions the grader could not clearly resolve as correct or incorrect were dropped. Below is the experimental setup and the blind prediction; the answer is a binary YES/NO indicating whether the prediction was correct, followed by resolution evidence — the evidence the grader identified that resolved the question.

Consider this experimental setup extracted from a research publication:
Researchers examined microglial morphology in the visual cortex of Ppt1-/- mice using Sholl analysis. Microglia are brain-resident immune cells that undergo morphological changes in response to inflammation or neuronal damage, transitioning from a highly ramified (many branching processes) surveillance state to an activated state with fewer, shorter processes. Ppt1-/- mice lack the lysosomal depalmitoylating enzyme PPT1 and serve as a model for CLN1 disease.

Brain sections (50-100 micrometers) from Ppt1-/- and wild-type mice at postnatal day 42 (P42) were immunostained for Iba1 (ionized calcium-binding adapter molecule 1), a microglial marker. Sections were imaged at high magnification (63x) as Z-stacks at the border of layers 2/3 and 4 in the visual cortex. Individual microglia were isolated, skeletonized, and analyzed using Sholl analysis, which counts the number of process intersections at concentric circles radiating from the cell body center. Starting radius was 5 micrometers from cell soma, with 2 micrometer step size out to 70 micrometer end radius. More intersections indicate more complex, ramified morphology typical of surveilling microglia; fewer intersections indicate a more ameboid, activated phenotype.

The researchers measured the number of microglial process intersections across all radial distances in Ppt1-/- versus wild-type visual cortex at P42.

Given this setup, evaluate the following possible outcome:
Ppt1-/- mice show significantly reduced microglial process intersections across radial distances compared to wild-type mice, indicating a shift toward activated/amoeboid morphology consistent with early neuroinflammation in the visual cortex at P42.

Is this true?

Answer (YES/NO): NO